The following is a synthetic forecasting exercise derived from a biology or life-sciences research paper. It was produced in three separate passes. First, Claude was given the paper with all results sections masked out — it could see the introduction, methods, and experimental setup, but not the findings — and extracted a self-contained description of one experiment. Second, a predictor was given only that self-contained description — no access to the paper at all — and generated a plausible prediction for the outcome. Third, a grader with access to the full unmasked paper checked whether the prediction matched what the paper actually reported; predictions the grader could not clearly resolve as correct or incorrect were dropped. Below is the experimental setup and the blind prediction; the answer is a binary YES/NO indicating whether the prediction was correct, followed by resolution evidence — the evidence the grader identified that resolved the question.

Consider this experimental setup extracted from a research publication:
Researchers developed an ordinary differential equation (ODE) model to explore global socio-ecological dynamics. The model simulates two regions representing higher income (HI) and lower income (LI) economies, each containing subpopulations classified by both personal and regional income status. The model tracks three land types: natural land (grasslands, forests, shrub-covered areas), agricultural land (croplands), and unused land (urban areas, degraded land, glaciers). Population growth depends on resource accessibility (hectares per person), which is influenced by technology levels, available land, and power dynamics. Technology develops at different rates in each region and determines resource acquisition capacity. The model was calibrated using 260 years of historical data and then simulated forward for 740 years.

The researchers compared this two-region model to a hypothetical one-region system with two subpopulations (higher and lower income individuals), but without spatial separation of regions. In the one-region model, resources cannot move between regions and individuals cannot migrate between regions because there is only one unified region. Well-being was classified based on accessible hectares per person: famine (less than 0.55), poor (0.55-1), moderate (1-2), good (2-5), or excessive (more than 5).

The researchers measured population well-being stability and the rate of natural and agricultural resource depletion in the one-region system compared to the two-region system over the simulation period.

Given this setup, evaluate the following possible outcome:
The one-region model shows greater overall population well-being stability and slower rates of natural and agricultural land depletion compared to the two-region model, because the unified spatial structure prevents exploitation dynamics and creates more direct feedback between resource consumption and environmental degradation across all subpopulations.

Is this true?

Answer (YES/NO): YES